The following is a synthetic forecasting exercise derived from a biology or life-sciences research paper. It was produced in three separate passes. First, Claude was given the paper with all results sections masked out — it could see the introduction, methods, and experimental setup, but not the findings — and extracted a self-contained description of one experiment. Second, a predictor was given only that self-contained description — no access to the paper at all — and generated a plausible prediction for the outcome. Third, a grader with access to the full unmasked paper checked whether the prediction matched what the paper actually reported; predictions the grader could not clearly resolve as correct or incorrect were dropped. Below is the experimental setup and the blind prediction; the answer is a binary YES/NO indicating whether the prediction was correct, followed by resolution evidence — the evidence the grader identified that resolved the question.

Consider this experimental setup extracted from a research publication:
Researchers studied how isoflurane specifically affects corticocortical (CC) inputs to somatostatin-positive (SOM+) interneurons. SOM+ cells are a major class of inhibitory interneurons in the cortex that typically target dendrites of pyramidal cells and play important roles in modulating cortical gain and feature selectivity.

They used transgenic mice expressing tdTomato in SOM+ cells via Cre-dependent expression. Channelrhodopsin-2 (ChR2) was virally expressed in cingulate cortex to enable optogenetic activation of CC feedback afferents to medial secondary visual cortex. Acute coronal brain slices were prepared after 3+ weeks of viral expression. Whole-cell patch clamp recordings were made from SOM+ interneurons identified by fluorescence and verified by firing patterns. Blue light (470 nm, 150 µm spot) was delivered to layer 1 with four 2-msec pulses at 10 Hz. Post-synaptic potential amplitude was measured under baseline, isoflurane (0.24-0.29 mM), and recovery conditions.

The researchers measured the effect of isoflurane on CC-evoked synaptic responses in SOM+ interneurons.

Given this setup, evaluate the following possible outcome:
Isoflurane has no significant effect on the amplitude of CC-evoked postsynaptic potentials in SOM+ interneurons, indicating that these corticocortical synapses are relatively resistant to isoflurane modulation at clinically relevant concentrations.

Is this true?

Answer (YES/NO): NO